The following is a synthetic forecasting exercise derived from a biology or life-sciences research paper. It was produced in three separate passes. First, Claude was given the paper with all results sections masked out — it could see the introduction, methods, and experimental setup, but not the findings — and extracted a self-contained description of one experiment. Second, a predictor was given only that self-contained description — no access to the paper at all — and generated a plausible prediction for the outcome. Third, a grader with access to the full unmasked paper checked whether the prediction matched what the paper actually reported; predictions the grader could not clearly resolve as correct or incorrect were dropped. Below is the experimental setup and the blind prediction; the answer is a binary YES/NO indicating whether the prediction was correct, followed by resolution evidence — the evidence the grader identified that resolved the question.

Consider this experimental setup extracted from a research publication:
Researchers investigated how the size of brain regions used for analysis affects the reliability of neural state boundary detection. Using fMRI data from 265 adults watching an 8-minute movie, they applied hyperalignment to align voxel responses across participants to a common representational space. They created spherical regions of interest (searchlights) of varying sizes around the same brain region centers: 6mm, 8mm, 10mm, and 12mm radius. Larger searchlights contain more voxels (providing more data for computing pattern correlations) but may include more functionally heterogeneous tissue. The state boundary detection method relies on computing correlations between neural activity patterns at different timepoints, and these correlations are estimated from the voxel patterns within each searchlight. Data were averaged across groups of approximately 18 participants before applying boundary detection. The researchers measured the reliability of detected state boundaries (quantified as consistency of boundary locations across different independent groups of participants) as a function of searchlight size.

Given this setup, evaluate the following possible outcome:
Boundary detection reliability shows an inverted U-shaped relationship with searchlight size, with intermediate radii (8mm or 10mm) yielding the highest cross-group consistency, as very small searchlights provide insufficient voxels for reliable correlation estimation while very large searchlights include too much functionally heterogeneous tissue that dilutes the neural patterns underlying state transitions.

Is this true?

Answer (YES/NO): NO